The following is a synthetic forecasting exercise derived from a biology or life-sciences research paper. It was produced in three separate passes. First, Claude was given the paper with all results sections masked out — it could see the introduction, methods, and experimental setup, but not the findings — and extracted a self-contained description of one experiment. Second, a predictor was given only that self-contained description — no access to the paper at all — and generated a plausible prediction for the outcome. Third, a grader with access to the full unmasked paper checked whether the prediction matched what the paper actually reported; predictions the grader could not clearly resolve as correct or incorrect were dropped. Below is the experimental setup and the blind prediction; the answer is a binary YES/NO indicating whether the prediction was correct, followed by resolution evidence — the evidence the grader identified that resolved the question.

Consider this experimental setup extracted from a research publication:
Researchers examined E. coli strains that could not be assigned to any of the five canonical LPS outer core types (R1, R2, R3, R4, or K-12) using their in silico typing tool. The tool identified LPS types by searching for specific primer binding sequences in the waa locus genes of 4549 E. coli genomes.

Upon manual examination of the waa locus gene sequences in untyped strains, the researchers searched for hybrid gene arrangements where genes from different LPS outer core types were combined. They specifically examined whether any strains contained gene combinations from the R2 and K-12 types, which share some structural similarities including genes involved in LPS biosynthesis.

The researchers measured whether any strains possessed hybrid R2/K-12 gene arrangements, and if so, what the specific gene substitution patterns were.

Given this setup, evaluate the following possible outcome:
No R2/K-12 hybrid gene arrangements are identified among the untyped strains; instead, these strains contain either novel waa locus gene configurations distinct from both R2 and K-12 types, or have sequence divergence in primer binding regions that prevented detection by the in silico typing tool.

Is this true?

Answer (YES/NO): NO